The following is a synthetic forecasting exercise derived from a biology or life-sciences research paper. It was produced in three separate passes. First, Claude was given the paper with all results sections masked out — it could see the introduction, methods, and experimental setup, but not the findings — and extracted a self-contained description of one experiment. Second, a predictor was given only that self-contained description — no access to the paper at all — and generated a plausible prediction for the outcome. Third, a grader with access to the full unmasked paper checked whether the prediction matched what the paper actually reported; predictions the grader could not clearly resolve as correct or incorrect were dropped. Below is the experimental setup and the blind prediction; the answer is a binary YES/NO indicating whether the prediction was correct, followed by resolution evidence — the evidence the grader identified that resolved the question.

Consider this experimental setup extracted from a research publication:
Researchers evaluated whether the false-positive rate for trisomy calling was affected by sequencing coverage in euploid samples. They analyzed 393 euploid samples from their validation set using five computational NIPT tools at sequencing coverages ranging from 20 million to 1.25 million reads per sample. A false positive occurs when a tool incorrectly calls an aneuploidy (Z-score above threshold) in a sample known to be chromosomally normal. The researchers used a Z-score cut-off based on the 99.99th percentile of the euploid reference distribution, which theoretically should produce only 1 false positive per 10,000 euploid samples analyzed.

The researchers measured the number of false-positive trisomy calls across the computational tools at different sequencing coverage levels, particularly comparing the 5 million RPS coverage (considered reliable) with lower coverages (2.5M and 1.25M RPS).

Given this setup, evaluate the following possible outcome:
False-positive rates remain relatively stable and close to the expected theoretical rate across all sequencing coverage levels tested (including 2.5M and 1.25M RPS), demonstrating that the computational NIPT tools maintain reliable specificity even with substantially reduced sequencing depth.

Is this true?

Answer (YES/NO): NO